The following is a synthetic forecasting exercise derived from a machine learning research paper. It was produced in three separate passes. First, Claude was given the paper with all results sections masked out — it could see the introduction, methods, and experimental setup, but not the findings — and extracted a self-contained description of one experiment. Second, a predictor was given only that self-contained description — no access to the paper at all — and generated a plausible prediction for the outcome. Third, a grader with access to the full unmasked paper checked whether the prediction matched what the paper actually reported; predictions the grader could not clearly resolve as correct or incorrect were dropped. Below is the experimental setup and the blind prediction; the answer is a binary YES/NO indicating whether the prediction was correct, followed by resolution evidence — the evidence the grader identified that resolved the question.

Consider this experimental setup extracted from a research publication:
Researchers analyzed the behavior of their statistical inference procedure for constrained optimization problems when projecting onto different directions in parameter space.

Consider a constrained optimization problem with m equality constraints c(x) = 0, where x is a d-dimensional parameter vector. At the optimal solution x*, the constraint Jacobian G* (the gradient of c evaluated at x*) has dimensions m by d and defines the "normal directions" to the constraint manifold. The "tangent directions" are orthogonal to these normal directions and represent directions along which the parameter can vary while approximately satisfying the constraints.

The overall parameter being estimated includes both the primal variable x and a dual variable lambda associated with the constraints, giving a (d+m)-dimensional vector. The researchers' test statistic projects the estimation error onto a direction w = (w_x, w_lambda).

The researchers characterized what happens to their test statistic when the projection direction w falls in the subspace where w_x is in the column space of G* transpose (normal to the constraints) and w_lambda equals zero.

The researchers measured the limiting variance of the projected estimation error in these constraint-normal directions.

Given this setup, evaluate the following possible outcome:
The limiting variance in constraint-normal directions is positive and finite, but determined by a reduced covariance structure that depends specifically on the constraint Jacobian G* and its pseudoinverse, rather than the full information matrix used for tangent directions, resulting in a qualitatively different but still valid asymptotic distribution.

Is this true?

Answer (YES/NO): NO